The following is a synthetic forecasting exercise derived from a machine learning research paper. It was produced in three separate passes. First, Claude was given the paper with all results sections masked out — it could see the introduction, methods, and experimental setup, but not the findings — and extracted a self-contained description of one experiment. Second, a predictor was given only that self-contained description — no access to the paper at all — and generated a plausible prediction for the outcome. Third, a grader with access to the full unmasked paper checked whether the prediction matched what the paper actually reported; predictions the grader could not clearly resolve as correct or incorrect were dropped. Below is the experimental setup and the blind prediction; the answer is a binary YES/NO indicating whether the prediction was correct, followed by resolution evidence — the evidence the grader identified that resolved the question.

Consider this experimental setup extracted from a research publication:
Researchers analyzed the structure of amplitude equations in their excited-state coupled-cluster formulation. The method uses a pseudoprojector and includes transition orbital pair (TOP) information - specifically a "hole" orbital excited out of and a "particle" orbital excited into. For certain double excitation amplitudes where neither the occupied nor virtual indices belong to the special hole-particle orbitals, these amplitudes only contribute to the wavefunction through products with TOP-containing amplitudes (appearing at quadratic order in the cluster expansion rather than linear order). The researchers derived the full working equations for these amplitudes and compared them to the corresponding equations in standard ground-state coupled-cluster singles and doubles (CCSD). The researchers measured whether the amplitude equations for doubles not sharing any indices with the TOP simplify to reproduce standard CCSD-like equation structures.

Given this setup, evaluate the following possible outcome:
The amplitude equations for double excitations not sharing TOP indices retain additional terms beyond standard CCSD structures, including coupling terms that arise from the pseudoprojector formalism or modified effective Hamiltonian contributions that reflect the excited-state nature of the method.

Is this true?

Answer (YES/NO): YES